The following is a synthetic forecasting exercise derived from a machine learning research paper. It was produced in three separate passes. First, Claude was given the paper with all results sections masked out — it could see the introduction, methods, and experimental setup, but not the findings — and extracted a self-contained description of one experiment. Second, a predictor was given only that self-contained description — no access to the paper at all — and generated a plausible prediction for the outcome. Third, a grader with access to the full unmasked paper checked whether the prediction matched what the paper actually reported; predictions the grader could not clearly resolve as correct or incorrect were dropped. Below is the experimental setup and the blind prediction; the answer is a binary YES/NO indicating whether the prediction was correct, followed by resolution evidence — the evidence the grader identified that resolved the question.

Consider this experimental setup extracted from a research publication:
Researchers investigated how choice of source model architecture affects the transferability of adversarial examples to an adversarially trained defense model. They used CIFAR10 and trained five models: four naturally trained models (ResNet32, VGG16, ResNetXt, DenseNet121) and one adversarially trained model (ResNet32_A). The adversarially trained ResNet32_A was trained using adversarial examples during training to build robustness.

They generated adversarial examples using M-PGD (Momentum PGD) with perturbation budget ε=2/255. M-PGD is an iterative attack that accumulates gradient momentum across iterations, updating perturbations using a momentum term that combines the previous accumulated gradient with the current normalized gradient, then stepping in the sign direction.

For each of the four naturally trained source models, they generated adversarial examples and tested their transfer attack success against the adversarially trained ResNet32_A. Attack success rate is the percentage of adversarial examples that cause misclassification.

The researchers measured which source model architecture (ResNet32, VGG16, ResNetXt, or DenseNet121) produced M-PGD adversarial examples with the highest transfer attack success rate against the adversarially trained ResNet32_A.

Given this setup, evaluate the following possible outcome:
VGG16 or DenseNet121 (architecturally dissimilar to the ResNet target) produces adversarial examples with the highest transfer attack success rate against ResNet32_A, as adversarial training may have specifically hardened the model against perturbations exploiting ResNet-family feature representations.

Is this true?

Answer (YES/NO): NO